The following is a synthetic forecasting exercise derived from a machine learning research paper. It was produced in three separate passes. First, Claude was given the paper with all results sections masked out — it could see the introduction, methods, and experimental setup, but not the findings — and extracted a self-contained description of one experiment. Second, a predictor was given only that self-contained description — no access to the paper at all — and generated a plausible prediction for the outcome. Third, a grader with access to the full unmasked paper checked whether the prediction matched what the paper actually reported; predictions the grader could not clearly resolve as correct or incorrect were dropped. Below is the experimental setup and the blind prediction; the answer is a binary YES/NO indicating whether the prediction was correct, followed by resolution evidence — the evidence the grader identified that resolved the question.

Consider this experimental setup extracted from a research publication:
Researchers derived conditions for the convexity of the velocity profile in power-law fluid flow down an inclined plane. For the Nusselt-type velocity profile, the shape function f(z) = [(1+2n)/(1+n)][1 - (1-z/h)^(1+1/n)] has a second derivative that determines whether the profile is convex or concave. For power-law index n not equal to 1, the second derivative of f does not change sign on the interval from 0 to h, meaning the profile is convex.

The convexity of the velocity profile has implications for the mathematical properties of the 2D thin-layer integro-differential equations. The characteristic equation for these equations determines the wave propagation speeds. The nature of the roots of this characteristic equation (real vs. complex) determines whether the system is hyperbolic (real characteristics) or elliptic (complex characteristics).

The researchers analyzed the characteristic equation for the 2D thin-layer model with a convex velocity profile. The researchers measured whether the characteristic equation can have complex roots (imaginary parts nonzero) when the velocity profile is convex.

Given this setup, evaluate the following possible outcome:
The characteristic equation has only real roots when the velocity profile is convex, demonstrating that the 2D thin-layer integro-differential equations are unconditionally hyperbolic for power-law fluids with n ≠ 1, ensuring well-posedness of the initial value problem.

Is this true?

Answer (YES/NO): YES